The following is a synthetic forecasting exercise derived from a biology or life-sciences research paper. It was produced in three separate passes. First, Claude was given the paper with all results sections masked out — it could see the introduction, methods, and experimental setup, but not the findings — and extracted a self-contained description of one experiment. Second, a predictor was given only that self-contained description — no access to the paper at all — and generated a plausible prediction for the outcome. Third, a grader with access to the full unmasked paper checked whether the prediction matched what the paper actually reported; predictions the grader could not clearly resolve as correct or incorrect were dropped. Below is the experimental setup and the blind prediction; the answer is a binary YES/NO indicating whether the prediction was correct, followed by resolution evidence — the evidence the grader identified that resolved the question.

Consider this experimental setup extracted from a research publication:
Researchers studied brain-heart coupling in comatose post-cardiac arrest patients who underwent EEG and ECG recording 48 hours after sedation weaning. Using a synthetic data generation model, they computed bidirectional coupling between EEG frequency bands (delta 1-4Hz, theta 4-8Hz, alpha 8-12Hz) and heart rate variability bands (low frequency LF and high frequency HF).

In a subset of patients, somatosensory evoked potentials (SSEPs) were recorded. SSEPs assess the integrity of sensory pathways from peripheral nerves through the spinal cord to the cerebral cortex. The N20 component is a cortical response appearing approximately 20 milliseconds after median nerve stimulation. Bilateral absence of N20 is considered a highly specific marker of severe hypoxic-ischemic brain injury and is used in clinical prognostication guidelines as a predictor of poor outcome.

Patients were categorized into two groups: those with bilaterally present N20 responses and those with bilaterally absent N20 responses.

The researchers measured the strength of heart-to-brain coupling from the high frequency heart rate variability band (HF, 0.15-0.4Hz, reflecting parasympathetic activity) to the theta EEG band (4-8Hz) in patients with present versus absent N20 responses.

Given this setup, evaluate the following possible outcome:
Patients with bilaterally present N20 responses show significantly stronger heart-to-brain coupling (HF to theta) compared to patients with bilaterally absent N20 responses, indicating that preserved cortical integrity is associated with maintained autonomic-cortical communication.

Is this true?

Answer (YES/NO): YES